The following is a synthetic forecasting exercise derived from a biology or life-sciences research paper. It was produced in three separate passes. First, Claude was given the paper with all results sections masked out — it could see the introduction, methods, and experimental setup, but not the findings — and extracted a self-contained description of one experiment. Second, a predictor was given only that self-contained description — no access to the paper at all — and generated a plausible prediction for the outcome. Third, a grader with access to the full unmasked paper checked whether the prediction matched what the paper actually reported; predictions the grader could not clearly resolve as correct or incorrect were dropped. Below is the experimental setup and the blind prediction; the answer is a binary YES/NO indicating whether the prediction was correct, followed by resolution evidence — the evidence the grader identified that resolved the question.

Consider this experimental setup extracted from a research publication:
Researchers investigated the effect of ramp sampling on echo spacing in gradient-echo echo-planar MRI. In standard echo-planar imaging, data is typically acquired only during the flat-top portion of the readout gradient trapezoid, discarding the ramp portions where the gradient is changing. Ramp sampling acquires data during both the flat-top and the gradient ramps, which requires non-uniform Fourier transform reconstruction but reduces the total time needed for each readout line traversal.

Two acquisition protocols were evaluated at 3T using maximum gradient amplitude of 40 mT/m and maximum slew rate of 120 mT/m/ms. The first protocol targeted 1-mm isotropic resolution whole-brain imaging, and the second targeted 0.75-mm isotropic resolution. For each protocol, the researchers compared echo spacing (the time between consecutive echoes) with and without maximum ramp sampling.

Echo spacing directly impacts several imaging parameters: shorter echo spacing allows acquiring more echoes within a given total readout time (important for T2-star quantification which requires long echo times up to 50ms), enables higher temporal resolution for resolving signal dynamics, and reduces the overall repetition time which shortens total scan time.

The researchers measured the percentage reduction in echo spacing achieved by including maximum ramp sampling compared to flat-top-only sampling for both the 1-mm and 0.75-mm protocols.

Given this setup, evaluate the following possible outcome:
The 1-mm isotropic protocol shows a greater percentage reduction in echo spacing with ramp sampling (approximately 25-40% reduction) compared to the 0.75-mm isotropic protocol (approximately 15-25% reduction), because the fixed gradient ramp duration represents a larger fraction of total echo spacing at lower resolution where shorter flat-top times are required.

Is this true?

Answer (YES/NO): NO